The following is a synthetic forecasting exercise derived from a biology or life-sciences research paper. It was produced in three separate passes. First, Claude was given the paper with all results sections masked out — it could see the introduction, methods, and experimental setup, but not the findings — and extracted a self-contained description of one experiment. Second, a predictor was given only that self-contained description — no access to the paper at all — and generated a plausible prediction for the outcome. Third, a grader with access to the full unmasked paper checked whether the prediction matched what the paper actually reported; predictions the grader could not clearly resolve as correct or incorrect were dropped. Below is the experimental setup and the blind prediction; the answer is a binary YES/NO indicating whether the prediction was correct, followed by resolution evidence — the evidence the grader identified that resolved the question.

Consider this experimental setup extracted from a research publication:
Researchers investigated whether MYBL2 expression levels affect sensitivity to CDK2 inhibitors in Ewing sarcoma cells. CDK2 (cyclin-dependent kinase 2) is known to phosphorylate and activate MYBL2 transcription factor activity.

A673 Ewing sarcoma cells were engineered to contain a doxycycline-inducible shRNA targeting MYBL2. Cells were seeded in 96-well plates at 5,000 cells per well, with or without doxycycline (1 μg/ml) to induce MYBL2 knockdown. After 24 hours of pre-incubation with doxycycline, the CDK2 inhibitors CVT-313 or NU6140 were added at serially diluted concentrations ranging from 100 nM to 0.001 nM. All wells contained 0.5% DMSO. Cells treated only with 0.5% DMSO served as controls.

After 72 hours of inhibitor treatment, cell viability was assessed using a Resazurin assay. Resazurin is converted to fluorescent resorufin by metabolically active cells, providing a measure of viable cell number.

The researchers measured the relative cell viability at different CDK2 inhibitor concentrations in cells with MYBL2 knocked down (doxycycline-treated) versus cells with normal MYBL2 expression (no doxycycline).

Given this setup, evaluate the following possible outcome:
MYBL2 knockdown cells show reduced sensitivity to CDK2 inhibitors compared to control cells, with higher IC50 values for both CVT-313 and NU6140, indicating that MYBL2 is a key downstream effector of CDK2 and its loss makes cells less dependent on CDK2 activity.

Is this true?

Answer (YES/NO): YES